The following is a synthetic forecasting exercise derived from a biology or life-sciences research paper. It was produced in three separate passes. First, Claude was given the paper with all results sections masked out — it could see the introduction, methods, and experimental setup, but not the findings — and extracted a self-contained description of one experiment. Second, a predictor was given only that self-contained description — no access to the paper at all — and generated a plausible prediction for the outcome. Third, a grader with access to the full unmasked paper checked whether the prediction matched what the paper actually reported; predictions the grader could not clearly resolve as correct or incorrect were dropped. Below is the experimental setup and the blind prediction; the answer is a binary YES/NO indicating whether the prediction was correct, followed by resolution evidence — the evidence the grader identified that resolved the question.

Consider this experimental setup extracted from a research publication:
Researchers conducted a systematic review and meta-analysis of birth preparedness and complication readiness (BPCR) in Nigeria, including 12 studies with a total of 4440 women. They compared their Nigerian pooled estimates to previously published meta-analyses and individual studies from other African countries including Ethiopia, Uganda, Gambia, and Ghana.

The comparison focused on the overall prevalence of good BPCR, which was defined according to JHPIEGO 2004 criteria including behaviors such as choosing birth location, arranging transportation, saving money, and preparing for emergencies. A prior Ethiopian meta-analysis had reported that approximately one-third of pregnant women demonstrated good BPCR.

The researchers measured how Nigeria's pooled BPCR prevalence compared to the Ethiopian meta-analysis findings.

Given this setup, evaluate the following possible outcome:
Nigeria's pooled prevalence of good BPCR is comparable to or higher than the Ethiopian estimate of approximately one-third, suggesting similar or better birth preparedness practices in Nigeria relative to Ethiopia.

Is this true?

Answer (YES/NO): YES